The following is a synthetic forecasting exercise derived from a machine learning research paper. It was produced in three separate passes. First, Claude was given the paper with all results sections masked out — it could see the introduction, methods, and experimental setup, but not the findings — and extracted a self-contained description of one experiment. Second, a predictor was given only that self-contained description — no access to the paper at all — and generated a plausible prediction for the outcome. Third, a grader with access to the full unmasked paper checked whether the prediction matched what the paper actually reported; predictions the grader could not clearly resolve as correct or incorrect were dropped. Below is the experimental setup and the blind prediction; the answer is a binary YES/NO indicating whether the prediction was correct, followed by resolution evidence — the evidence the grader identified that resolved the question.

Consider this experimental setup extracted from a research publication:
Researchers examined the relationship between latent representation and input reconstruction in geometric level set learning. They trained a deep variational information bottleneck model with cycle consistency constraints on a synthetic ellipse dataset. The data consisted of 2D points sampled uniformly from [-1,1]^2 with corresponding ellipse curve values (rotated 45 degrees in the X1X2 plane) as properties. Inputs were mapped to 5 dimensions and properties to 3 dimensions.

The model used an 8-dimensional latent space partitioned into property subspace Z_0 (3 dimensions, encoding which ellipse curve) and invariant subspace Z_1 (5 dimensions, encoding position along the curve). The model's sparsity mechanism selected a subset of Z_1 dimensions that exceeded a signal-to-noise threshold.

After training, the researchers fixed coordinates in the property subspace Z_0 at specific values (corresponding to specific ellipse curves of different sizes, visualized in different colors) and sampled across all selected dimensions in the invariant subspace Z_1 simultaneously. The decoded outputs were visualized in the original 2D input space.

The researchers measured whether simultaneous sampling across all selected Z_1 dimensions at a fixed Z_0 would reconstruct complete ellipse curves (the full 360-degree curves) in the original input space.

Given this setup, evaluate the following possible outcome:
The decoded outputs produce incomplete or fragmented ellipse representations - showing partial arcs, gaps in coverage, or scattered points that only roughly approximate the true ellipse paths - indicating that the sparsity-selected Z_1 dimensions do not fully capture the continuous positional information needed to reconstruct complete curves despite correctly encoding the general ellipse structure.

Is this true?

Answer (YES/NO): NO